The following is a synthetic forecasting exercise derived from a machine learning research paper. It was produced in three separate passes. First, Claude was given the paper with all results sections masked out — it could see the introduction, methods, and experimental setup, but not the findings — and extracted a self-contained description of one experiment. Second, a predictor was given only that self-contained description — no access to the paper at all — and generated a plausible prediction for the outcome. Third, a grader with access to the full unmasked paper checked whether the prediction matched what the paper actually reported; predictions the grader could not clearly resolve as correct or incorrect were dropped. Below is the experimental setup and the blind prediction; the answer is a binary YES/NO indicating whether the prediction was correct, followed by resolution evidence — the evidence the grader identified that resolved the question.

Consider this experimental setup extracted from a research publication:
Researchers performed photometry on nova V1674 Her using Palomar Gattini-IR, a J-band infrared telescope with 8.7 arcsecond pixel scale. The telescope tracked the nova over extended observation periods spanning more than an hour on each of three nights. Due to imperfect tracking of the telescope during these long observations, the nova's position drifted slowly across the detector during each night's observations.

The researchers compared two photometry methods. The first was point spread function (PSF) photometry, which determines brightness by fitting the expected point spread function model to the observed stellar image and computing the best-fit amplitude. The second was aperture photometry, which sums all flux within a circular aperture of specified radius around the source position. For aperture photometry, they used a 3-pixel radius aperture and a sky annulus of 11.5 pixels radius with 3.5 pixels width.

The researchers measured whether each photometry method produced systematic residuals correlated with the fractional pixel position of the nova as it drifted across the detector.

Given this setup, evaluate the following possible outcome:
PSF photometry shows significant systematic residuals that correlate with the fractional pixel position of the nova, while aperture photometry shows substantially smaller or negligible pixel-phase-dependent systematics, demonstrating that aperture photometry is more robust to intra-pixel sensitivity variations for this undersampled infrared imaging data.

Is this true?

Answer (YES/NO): YES